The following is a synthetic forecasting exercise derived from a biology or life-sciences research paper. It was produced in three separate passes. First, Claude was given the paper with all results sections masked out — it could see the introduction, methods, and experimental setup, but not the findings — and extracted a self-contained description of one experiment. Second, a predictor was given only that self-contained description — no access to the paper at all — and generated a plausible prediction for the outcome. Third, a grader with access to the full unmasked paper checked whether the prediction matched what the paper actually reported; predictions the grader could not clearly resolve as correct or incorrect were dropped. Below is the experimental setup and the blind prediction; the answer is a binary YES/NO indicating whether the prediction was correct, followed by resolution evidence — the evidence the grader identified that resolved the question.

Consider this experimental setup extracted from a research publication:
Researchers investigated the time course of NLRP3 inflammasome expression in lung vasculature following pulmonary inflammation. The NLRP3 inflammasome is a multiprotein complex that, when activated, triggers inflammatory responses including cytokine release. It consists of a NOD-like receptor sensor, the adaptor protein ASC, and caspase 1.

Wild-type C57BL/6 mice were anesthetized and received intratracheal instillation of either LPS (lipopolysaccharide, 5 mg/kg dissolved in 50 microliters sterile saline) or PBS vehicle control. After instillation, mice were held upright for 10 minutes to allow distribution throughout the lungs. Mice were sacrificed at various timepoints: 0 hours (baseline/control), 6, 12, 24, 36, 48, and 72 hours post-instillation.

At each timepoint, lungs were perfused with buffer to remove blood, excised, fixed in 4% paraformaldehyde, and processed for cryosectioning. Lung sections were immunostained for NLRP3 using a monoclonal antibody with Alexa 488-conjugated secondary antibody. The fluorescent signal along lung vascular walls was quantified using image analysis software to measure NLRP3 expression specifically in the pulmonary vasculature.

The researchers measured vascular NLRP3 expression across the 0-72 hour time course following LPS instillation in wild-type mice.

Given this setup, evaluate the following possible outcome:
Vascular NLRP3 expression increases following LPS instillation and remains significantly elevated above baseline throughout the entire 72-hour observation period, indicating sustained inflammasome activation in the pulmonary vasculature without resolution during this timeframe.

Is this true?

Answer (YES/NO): NO